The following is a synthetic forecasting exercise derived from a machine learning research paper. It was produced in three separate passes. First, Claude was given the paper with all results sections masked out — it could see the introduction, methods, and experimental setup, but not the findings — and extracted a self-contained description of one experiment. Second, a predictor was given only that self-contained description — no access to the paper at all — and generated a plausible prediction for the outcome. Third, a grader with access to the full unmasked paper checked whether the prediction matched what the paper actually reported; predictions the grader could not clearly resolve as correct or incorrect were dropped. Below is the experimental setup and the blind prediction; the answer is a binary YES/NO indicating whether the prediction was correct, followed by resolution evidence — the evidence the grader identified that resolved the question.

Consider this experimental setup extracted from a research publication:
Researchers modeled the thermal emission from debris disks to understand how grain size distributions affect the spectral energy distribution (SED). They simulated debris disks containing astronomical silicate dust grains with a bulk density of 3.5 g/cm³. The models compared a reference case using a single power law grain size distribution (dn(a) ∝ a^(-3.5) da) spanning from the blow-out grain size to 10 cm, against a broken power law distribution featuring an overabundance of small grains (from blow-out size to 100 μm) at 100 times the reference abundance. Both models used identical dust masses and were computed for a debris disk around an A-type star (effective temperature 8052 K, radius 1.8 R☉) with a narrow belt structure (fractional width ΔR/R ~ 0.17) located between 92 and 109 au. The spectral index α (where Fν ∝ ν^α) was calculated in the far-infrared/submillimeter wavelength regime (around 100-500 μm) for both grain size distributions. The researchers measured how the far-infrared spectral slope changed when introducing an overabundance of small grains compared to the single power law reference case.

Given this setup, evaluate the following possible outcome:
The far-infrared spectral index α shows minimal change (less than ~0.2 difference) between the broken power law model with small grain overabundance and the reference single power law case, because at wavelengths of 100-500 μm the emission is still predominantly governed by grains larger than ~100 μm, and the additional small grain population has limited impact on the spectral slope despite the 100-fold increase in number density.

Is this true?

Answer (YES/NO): NO